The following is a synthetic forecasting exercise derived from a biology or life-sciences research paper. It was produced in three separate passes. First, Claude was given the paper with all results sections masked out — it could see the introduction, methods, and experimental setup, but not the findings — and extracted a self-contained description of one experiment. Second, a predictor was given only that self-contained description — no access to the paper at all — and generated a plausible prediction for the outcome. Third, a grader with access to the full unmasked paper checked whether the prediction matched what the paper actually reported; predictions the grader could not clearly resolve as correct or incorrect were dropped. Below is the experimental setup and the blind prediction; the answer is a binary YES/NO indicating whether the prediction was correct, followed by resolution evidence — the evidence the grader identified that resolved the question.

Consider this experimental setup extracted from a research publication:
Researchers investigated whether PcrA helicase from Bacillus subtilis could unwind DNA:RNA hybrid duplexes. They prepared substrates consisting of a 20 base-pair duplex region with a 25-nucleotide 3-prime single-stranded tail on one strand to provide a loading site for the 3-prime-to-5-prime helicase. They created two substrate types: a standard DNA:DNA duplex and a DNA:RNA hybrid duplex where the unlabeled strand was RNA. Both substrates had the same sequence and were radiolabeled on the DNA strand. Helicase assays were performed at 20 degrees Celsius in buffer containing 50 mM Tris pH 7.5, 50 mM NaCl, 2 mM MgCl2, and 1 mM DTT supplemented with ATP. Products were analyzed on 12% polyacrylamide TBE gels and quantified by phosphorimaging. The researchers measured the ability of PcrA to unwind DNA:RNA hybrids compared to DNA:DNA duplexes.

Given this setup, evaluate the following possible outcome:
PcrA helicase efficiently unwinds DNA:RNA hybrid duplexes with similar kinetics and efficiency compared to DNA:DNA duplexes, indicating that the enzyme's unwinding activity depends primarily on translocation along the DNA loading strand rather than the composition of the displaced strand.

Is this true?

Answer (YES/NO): YES